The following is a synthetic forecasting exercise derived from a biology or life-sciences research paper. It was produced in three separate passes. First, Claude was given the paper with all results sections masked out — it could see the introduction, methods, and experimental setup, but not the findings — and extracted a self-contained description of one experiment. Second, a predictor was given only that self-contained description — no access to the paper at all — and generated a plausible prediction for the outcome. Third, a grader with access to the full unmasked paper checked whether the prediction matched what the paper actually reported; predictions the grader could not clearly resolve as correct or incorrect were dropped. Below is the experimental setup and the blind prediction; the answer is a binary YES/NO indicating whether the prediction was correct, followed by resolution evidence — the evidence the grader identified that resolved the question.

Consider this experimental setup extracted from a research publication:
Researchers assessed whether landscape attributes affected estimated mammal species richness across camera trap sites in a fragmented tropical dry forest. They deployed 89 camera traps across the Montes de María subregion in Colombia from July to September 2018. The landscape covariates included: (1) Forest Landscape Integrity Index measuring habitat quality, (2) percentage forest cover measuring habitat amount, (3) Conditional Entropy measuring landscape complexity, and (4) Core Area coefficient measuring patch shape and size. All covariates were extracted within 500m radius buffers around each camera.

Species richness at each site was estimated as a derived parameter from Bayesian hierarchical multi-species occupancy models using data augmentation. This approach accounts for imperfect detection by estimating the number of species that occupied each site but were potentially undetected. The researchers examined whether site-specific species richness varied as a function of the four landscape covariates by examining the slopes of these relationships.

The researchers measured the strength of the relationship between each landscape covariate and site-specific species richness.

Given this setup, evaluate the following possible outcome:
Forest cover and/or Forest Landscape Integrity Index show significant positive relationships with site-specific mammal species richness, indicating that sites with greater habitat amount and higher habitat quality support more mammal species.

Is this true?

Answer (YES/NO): NO